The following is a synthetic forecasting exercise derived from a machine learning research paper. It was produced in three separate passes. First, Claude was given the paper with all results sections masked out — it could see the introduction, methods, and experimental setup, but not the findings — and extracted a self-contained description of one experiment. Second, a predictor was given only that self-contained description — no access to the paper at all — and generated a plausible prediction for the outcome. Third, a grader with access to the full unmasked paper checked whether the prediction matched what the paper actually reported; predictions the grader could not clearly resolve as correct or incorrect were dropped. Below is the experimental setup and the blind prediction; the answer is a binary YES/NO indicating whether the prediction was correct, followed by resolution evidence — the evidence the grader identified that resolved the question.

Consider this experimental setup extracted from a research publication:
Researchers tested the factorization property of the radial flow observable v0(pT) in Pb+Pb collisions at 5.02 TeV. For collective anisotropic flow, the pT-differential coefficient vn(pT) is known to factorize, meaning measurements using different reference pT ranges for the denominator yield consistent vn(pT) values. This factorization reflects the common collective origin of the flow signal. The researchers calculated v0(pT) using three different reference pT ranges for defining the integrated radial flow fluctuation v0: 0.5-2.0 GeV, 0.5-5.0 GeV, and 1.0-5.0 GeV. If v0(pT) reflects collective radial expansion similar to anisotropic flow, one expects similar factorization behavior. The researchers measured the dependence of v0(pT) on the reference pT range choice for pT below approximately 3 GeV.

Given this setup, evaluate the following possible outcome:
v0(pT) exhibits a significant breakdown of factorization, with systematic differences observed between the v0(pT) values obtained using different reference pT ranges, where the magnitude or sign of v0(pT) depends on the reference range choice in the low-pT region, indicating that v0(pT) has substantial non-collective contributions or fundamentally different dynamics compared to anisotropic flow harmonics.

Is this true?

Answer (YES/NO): NO